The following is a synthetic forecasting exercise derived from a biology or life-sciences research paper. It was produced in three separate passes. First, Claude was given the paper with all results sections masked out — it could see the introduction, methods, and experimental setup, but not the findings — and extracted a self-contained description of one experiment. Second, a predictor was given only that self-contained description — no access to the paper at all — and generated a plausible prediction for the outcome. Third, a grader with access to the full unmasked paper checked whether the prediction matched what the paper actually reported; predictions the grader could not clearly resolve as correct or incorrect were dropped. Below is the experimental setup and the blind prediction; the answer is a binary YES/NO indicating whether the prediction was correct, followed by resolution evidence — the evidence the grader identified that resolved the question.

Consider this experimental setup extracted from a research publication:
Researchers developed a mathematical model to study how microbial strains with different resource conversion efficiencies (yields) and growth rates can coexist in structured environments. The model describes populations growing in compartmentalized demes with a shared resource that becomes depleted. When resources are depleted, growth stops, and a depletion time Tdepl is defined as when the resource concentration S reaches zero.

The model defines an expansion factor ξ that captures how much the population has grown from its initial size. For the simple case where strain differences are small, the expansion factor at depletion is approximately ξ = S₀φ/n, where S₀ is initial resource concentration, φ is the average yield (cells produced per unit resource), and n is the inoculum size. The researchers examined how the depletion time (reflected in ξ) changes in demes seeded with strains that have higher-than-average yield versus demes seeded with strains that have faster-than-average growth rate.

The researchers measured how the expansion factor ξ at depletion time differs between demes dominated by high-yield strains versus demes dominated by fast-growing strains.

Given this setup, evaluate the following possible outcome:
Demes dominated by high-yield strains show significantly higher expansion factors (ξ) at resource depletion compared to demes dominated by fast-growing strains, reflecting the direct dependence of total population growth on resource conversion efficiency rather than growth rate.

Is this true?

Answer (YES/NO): YES